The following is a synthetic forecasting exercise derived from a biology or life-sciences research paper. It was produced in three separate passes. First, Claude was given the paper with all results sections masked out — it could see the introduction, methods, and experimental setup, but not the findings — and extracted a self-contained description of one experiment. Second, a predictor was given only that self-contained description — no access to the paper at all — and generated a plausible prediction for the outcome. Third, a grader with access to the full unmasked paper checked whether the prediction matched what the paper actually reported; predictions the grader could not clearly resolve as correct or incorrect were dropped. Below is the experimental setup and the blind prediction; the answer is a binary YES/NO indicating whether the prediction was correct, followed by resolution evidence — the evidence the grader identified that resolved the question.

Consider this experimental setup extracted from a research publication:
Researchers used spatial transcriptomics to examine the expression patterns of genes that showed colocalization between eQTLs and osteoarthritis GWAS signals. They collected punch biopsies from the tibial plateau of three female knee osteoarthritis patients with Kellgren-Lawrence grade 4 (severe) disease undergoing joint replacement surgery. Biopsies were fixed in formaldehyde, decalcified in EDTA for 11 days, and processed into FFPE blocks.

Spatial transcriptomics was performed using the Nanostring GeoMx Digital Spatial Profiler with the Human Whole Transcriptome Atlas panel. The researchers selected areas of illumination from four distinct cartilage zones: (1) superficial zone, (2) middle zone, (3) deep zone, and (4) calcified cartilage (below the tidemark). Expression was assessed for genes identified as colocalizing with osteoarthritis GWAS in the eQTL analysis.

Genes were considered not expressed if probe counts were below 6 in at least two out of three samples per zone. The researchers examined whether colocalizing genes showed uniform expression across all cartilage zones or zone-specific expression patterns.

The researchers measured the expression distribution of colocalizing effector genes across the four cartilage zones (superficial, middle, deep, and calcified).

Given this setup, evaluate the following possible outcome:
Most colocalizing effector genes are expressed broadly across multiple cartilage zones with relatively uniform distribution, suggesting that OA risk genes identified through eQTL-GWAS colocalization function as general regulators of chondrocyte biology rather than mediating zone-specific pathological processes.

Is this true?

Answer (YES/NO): NO